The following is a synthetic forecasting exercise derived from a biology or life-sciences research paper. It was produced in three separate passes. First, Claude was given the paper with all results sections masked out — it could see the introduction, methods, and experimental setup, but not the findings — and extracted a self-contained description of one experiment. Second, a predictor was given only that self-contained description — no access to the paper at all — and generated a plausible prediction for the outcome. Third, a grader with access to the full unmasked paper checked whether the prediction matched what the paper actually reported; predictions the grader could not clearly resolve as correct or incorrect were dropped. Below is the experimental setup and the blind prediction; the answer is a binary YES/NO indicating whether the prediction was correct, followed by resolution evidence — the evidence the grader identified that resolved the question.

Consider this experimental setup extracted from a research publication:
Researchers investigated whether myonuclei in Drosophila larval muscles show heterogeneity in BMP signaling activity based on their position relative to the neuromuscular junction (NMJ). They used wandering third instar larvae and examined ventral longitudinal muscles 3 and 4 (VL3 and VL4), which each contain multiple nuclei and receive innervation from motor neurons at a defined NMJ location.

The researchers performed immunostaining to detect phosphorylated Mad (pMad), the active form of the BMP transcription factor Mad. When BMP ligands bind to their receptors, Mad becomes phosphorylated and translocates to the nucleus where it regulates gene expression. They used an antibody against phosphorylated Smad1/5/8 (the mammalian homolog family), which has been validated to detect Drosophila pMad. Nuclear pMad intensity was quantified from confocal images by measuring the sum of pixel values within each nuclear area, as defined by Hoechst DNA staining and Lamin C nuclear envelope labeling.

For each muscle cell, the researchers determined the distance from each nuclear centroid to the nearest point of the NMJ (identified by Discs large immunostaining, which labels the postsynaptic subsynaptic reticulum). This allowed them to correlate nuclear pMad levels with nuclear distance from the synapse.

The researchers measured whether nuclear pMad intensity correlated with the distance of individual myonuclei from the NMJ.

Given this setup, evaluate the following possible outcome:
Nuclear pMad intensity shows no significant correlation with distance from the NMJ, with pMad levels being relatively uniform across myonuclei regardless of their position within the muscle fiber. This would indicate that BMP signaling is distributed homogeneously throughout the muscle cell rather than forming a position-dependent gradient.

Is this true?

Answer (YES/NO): NO